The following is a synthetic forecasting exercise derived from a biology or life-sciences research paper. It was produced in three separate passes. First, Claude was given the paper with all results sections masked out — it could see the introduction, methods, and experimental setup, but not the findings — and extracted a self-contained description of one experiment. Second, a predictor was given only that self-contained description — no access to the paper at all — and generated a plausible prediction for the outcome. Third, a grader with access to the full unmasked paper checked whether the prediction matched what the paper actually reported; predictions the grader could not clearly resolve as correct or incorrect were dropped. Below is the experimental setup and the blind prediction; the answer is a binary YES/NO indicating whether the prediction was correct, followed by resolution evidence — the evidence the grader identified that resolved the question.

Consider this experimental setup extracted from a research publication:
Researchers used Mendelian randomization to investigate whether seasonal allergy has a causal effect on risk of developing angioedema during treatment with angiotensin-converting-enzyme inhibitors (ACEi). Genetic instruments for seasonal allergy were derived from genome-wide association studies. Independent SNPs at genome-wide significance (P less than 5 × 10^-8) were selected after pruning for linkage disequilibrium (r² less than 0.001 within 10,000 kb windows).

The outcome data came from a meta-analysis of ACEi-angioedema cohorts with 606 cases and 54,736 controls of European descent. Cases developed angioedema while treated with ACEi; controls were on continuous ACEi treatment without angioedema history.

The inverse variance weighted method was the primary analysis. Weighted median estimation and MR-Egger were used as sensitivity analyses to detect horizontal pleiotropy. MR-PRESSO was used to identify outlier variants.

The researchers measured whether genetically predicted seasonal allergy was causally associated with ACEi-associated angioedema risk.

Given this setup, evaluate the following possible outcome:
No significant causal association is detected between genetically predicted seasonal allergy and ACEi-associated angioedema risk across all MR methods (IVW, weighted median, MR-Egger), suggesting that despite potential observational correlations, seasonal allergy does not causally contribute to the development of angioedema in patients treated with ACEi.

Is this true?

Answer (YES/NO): YES